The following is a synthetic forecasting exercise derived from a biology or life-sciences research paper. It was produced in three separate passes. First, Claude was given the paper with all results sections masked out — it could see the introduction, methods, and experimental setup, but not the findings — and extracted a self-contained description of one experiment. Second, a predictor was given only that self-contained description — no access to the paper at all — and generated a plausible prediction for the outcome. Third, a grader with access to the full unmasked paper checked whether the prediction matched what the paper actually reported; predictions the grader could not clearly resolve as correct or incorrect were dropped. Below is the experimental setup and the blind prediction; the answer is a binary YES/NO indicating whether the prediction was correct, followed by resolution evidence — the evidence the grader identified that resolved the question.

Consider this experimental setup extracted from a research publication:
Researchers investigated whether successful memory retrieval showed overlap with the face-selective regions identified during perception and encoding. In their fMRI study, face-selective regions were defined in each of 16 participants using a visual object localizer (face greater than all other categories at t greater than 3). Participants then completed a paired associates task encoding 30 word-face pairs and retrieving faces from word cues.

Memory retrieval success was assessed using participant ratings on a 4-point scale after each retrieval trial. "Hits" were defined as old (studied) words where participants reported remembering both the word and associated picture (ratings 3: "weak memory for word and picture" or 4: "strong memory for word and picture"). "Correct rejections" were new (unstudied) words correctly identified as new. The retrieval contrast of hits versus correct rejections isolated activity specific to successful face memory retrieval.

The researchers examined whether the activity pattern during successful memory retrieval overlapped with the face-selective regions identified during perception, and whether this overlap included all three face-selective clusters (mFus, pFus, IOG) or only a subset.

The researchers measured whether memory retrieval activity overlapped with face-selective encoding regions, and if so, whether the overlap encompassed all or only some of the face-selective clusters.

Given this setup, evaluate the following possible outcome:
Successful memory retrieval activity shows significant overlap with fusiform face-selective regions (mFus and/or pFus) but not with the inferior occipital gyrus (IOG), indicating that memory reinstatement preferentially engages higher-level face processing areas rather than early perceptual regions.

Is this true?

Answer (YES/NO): NO